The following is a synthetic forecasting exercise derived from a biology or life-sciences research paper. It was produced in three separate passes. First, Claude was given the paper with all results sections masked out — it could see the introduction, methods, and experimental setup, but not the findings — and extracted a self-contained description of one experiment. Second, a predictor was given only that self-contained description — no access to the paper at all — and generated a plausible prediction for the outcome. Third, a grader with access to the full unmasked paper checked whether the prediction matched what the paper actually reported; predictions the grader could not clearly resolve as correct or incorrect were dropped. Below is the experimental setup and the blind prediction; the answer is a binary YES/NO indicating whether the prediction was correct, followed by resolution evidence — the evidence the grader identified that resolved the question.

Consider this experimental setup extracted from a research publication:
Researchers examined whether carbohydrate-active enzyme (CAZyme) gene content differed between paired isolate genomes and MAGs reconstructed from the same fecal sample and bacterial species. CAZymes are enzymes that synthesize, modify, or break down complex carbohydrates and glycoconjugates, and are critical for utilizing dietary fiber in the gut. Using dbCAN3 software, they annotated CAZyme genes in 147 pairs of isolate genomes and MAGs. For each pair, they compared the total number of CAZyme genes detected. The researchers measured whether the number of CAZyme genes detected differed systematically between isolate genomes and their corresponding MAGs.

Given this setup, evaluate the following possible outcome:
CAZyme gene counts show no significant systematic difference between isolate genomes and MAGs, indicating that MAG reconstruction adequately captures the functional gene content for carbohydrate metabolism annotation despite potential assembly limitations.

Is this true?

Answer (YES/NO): NO